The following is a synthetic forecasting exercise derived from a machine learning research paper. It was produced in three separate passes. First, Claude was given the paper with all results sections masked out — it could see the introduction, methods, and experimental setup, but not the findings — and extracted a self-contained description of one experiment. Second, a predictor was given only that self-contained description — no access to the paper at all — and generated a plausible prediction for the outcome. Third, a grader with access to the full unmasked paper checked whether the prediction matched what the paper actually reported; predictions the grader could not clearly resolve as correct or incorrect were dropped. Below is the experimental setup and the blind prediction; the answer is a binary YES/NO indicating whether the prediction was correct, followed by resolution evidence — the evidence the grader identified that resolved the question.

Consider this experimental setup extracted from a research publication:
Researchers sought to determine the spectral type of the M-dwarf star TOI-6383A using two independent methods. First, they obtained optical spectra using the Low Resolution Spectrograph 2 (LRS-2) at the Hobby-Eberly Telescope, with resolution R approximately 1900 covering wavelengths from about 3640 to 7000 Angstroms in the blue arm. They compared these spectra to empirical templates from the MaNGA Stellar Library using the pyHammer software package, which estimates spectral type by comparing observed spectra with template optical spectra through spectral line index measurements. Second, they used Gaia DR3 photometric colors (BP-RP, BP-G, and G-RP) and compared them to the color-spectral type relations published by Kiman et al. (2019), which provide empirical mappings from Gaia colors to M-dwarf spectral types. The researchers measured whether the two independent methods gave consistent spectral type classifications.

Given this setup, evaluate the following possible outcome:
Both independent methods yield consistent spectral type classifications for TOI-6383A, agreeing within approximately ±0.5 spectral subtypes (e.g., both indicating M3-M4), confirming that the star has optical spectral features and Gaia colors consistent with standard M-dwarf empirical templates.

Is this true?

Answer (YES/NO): YES